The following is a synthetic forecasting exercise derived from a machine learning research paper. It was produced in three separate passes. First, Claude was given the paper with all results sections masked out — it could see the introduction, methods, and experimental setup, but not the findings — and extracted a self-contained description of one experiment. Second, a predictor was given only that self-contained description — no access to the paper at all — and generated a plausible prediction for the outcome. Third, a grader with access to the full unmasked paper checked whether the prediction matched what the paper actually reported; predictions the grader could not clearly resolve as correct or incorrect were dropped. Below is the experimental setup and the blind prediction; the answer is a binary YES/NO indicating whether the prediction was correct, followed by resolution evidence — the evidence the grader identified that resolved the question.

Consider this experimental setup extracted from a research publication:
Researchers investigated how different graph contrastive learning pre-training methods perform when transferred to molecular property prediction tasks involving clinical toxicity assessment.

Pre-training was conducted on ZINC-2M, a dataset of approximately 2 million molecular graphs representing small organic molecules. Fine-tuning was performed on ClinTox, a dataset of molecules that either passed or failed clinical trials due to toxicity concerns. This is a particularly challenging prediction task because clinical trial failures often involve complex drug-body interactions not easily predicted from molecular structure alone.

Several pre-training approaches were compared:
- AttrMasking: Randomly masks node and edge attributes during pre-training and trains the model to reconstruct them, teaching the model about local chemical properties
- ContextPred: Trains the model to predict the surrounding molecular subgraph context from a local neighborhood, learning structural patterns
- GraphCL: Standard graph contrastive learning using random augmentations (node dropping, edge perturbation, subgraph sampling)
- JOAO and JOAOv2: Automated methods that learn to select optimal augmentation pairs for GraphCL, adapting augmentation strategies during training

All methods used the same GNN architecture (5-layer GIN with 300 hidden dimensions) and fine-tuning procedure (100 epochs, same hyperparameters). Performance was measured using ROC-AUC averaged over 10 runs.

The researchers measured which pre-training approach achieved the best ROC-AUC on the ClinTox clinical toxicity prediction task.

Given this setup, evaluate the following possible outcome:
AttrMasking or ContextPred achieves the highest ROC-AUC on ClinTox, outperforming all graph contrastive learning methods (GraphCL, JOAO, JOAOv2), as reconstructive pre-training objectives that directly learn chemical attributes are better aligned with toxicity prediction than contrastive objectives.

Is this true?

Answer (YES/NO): NO